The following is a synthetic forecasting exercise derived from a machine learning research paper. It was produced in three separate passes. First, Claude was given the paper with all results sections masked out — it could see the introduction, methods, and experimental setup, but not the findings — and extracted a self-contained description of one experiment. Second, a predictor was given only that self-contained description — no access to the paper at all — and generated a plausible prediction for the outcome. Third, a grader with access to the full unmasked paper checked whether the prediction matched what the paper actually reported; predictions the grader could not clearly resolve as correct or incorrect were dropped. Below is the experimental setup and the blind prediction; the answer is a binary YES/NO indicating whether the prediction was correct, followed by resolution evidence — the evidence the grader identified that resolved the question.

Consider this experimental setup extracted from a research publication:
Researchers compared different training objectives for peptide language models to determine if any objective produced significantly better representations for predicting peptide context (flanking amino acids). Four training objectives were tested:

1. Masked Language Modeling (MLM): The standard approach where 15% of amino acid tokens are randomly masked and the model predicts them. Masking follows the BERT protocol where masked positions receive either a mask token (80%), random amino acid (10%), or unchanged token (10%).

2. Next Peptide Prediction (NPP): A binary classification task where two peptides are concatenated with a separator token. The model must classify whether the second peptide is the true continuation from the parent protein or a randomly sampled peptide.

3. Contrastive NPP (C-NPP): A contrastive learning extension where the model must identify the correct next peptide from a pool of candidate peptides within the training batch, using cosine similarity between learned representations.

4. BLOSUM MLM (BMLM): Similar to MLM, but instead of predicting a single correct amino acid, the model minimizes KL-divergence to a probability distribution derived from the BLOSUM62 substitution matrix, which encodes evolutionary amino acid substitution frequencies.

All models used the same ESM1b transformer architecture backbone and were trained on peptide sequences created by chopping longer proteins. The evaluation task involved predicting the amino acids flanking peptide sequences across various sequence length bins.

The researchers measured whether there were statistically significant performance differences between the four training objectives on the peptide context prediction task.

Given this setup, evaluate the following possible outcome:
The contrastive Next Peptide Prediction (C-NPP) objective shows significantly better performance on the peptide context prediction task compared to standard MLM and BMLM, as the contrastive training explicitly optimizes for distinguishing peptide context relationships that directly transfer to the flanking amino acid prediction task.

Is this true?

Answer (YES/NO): NO